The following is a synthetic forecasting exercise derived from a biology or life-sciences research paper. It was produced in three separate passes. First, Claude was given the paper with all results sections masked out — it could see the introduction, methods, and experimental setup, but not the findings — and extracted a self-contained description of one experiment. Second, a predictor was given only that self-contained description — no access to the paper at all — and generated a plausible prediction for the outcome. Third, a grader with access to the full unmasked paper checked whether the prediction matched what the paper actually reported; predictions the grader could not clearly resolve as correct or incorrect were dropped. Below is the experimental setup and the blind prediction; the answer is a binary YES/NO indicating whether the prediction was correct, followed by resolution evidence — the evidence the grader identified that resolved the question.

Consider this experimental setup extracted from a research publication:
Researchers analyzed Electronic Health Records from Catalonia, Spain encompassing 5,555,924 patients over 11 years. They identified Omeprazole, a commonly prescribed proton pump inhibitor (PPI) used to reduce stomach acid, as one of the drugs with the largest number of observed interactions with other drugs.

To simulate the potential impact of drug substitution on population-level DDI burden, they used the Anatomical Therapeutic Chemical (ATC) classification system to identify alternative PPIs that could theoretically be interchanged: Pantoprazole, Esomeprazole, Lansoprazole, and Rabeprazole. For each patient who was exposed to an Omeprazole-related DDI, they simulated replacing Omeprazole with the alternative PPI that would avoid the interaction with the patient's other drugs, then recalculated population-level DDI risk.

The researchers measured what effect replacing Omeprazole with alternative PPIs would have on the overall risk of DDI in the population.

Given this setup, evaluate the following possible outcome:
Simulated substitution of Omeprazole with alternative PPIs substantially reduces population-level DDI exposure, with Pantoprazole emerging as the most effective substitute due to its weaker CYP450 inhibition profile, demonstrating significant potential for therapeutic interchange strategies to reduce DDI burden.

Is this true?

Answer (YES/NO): NO